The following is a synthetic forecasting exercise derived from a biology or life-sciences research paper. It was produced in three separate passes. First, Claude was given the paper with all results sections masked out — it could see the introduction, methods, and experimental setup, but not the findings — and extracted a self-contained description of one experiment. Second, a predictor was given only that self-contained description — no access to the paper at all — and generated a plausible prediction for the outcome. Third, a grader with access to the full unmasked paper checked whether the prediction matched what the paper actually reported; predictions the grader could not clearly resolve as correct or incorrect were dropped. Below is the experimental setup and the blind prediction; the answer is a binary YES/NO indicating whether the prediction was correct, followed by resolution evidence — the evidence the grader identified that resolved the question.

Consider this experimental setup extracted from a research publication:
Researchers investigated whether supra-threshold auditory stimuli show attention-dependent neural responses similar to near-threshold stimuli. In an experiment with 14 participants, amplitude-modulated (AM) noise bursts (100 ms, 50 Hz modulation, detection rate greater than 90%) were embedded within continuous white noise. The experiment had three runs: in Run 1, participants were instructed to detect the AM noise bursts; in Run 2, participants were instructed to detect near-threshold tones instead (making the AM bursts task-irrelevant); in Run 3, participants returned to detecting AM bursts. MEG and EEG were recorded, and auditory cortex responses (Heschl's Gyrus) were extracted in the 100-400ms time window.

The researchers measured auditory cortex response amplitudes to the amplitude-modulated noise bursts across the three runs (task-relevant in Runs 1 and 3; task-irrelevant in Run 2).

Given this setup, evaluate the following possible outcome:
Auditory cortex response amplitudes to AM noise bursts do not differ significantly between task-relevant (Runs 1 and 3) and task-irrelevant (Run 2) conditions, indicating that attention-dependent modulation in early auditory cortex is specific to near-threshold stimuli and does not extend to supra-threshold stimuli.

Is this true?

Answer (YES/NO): YES